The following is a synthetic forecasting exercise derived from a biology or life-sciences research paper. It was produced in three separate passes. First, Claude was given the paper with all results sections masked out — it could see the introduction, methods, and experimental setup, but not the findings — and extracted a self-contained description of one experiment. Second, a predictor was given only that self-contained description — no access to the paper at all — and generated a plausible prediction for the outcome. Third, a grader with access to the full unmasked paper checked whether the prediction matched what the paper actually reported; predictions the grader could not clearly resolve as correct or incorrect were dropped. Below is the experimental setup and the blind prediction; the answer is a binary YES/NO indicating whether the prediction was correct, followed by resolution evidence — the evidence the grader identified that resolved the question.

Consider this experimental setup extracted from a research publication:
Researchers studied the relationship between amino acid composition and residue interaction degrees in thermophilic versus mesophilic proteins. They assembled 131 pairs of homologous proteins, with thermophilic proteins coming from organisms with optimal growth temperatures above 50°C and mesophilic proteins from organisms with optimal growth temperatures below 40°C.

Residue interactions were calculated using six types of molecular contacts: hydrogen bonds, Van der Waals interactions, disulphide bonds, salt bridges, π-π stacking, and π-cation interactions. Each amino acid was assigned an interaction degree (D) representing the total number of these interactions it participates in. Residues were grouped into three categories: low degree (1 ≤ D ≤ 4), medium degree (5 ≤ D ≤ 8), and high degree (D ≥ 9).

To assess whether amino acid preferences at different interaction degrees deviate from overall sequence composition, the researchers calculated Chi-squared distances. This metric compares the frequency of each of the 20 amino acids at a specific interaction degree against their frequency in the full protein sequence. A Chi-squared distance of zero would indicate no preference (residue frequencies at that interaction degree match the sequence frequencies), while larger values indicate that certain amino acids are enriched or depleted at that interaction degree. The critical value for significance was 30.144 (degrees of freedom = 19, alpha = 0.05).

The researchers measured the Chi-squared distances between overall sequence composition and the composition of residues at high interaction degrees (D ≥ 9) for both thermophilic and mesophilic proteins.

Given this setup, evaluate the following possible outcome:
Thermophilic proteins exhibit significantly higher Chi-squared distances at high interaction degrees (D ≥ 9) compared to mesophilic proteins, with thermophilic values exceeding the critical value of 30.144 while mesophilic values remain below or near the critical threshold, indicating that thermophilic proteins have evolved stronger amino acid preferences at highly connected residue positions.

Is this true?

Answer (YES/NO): NO